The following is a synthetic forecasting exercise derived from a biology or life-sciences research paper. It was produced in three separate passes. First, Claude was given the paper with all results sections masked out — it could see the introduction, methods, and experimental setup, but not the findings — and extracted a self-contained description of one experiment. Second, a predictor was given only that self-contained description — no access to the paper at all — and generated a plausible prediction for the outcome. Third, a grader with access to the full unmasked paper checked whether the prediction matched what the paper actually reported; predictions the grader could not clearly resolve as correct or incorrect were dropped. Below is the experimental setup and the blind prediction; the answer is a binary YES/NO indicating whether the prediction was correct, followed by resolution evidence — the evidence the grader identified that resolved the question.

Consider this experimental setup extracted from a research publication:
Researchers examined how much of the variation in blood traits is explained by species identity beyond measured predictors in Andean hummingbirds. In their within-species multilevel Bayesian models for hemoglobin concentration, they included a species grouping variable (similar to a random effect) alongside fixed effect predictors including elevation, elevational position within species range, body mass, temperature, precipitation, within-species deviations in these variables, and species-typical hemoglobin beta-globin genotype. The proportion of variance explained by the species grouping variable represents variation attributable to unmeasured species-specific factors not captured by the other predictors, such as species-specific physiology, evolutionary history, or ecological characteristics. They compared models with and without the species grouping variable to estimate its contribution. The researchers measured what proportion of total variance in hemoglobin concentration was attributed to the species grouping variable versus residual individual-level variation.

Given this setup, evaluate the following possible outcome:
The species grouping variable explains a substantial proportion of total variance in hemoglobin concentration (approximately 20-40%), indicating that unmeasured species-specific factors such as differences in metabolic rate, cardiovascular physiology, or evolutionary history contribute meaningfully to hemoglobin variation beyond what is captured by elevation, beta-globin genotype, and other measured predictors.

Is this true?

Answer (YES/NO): NO